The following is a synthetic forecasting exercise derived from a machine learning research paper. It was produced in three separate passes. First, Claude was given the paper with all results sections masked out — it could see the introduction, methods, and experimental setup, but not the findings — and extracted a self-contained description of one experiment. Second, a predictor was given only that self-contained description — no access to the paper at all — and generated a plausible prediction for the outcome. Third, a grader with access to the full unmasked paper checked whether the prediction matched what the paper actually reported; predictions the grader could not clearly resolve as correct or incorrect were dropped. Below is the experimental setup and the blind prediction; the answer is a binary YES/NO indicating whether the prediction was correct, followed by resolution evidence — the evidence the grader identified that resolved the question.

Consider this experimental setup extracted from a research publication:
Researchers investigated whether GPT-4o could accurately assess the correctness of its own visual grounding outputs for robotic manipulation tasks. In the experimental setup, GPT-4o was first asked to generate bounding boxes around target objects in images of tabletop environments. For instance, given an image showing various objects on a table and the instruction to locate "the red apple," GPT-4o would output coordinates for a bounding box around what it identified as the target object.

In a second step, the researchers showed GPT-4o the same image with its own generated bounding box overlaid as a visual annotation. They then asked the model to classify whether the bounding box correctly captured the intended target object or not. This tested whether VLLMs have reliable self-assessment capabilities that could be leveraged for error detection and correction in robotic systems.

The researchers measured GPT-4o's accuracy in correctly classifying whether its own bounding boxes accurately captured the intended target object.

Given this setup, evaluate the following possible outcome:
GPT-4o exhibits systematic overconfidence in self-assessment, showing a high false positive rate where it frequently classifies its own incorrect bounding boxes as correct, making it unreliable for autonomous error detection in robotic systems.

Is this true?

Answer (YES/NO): NO